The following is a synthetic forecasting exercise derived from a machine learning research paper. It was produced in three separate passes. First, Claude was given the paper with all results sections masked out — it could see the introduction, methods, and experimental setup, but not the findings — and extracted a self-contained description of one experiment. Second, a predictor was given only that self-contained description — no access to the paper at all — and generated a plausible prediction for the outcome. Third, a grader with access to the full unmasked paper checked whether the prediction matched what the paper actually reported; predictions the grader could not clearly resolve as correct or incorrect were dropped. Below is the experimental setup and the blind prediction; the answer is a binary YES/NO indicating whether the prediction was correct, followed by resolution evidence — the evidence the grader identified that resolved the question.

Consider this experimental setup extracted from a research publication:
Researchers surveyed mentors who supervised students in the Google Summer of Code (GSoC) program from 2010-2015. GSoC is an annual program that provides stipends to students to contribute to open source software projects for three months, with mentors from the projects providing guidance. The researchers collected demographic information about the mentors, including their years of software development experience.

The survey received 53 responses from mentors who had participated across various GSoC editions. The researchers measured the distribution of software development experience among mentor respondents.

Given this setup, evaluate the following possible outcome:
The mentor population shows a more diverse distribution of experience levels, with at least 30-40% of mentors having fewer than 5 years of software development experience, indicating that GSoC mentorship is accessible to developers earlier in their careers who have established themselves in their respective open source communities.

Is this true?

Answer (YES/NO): NO